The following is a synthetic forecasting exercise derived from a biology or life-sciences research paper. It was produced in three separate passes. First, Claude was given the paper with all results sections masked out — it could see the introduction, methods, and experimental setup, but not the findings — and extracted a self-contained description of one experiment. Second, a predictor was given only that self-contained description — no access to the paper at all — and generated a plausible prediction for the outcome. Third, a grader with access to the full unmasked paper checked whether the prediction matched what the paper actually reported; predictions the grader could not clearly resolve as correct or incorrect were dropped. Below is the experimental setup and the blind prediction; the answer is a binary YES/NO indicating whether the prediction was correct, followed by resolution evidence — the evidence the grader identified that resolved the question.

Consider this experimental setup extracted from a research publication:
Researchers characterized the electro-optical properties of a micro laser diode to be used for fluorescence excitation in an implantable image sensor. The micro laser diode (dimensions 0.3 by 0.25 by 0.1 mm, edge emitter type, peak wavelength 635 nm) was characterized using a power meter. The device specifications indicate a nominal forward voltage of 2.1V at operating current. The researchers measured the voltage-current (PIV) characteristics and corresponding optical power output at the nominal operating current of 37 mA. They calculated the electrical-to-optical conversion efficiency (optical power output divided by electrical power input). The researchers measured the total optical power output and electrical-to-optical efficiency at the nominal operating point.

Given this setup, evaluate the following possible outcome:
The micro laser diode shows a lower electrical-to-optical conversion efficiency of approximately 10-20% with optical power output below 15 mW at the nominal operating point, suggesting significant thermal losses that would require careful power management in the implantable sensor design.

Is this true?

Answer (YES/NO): NO